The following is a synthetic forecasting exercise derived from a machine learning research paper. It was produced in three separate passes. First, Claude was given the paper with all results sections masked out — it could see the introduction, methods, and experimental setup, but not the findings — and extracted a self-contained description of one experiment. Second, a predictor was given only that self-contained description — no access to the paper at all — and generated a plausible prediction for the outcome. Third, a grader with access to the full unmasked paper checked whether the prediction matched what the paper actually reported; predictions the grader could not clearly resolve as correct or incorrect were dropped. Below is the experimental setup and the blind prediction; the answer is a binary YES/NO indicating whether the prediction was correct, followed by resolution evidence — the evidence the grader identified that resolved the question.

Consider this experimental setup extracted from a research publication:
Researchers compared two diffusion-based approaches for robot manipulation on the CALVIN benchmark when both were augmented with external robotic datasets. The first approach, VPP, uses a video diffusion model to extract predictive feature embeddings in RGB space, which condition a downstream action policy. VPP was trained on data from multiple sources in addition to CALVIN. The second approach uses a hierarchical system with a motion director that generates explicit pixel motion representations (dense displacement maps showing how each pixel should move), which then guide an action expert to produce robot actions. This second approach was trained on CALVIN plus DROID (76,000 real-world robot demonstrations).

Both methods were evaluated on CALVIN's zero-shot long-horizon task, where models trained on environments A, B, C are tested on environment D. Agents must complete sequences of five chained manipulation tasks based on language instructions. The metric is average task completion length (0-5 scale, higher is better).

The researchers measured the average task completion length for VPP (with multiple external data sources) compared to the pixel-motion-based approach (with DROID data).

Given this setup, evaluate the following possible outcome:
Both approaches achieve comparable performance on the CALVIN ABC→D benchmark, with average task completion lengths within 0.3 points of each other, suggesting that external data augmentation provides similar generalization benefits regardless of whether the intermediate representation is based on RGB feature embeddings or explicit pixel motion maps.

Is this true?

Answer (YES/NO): YES